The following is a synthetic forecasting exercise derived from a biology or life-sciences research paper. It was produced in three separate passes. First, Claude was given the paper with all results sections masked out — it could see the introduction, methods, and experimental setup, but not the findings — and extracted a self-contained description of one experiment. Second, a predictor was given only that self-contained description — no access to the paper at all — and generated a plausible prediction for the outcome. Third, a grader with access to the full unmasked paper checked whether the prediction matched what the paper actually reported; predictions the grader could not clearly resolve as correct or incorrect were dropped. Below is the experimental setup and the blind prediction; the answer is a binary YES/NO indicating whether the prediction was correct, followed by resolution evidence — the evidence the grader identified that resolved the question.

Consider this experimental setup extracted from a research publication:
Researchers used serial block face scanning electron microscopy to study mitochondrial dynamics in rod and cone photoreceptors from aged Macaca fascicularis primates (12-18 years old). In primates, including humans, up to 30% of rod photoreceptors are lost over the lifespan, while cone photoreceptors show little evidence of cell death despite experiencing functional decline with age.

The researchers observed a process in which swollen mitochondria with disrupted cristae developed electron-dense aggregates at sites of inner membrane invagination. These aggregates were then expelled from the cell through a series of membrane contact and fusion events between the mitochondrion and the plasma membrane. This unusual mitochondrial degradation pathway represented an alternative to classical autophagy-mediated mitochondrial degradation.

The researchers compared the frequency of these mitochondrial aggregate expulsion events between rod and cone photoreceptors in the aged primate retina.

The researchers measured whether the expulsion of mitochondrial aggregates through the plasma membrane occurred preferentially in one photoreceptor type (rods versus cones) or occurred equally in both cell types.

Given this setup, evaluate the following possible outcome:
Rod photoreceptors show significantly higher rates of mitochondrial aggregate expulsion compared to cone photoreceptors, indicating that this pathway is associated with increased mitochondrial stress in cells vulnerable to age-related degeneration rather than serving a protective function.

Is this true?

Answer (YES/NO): YES